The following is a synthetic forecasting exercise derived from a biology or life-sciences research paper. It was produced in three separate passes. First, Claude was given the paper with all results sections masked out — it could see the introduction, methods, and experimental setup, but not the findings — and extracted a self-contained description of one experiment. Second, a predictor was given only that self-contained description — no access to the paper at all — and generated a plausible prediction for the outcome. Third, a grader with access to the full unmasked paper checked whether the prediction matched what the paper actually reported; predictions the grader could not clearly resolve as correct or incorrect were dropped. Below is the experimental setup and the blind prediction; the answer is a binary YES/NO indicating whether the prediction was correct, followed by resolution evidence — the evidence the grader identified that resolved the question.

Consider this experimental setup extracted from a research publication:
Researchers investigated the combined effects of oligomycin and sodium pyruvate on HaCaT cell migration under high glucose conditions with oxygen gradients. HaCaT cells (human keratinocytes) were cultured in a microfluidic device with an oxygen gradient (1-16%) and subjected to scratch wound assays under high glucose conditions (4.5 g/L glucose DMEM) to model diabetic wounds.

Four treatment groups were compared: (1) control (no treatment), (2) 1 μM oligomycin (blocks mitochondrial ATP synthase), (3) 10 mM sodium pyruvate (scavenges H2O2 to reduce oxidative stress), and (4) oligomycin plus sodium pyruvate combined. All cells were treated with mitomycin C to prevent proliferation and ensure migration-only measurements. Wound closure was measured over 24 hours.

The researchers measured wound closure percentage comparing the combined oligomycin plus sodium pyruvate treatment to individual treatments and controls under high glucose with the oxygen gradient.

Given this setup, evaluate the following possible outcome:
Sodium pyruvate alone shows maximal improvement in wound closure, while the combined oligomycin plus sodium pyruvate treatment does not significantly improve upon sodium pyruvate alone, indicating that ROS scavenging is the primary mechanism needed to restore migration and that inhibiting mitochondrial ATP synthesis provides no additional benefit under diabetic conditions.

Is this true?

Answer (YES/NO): NO